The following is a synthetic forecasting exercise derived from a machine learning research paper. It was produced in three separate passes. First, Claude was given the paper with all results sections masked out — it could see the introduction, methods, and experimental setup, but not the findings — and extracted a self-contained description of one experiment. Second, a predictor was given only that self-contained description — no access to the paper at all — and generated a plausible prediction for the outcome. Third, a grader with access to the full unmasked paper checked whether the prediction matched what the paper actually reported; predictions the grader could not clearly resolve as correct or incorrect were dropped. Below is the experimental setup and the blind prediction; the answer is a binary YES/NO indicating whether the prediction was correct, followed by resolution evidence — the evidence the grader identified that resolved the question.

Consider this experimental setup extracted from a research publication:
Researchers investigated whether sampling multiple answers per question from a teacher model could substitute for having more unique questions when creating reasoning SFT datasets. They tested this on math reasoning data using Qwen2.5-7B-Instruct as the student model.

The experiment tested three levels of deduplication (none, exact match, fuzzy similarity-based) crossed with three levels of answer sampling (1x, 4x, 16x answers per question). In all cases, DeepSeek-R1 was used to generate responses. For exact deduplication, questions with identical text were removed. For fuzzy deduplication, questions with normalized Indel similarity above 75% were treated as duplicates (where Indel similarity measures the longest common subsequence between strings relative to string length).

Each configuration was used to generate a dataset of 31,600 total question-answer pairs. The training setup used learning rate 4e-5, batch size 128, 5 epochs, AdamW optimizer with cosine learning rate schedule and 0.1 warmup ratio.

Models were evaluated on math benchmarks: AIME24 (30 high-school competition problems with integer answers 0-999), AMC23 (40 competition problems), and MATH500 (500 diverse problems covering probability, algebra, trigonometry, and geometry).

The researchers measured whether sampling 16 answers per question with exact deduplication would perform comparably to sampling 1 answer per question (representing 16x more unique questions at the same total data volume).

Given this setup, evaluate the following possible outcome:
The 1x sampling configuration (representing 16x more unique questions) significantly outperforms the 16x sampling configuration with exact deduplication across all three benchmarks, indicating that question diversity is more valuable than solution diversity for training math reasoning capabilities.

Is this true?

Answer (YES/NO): NO